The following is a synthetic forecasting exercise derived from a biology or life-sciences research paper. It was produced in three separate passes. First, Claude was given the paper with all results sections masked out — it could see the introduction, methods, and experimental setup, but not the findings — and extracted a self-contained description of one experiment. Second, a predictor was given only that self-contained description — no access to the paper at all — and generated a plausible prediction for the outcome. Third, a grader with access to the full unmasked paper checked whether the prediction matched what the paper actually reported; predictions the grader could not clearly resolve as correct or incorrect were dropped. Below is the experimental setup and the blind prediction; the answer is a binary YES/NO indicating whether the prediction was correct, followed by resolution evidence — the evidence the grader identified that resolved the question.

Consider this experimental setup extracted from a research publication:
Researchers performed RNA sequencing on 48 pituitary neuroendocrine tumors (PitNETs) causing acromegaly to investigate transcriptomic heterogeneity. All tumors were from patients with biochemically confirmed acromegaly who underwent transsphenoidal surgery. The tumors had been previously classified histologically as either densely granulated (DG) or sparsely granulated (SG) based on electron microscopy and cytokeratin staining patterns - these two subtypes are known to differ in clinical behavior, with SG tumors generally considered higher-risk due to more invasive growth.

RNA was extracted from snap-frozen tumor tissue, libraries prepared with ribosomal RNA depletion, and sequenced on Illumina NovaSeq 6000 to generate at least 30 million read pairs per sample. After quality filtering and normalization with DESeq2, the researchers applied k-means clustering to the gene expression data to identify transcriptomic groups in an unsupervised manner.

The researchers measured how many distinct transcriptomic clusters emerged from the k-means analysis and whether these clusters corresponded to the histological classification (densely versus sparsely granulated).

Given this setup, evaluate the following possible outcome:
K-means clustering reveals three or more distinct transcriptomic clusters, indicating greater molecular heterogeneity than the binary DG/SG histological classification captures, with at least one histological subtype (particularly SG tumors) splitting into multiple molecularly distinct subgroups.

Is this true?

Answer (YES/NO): YES